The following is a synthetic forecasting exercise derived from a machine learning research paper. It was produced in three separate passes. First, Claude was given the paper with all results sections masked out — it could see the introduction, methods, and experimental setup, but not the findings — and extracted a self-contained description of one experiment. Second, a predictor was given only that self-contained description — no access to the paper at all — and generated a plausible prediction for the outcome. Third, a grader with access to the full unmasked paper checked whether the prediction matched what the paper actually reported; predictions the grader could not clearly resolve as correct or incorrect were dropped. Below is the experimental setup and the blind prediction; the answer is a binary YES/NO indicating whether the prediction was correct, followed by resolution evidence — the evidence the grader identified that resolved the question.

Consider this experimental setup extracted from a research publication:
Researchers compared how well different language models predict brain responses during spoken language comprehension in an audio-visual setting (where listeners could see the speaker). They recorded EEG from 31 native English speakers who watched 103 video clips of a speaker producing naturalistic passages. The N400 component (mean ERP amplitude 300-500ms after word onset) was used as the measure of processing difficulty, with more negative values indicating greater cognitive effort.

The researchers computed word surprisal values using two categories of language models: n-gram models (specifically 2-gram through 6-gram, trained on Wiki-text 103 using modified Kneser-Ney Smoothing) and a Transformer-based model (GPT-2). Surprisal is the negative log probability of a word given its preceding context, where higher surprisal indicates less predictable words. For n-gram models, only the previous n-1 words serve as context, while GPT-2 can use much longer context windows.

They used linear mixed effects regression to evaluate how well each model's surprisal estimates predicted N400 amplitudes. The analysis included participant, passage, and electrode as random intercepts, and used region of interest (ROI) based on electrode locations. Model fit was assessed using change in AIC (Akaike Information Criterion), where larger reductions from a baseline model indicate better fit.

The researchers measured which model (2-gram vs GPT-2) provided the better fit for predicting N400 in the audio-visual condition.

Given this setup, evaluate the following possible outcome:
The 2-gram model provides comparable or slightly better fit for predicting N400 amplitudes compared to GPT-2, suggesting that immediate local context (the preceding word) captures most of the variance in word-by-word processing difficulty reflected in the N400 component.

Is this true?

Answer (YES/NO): NO